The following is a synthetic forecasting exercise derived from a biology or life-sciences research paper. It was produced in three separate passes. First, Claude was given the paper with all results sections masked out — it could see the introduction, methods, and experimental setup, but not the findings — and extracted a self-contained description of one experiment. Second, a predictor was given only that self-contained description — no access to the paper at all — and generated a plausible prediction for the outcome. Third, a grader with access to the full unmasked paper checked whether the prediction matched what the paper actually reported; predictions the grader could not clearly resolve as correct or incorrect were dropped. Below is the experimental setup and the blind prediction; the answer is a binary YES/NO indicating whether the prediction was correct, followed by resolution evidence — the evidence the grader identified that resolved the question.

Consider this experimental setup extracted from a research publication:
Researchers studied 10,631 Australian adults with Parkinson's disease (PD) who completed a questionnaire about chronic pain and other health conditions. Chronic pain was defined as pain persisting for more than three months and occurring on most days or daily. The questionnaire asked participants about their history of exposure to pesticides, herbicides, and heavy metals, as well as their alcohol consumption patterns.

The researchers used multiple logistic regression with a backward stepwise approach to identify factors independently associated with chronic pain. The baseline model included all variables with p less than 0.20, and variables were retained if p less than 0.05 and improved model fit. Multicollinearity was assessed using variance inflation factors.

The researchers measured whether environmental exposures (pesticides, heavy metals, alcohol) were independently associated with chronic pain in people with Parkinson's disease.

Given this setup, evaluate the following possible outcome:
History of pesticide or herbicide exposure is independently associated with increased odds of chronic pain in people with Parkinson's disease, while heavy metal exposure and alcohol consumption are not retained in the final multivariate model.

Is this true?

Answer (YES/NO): YES